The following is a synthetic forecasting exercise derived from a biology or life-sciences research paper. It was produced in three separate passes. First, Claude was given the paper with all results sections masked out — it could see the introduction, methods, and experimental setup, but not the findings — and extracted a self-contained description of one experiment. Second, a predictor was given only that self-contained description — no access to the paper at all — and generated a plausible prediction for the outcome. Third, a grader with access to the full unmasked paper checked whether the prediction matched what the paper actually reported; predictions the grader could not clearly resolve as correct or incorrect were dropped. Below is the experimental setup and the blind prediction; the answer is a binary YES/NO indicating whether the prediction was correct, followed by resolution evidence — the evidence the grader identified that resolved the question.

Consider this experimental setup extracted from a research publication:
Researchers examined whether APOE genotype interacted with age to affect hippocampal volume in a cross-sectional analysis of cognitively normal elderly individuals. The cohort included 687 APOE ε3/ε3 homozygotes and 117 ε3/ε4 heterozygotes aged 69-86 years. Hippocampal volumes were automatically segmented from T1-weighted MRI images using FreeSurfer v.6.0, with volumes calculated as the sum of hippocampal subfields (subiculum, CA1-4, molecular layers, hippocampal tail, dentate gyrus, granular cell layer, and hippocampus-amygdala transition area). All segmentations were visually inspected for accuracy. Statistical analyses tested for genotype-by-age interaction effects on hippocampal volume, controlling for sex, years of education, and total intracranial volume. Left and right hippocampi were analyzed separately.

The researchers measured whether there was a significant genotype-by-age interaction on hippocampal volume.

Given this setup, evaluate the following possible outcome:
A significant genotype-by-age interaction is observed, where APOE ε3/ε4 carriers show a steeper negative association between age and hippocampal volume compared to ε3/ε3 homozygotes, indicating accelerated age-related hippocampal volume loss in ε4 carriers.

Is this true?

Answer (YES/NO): NO